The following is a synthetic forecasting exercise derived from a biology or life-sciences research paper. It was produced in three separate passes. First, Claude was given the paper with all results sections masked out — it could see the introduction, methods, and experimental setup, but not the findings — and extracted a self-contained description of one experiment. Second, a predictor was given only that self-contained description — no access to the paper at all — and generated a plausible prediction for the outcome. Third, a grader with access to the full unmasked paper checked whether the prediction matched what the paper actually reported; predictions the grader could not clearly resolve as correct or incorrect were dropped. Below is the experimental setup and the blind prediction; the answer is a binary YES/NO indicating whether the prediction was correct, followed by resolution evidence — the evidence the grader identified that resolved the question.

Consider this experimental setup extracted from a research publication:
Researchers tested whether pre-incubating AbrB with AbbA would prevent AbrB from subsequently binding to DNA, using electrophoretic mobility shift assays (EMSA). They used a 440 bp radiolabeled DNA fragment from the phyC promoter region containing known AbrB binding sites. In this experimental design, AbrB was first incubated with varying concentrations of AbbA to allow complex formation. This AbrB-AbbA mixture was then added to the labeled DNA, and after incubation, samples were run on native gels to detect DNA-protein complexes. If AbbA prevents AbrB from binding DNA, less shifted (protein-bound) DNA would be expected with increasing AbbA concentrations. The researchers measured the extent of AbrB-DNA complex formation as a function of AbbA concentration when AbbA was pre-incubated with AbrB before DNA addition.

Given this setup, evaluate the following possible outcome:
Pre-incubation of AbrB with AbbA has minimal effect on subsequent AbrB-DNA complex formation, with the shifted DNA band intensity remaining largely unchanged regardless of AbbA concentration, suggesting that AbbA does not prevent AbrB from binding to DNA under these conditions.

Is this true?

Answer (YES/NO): NO